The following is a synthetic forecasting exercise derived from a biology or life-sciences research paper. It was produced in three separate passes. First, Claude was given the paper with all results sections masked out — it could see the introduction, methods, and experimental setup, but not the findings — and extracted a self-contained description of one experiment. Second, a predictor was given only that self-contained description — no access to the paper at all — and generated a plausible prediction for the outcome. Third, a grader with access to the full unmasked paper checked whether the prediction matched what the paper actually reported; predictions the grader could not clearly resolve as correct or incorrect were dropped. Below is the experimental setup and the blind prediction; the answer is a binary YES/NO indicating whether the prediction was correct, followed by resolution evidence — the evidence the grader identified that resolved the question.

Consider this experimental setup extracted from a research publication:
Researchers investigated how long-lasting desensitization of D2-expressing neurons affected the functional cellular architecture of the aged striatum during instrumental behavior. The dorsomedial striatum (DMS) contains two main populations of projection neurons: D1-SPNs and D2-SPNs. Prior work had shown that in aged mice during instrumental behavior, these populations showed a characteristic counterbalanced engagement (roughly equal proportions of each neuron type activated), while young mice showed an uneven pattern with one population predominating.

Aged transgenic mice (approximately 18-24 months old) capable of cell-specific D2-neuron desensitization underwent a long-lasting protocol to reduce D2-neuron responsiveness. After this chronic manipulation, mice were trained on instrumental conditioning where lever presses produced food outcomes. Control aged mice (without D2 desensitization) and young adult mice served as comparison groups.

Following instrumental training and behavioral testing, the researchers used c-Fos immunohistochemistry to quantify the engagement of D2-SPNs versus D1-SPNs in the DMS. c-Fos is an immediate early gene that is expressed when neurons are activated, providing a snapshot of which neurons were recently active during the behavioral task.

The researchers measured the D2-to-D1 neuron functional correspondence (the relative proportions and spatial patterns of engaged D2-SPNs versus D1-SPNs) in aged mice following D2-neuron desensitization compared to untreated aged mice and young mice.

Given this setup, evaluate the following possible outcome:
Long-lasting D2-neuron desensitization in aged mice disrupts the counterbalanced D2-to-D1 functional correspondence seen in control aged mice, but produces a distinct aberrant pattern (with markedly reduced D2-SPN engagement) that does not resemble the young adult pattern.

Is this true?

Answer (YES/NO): NO